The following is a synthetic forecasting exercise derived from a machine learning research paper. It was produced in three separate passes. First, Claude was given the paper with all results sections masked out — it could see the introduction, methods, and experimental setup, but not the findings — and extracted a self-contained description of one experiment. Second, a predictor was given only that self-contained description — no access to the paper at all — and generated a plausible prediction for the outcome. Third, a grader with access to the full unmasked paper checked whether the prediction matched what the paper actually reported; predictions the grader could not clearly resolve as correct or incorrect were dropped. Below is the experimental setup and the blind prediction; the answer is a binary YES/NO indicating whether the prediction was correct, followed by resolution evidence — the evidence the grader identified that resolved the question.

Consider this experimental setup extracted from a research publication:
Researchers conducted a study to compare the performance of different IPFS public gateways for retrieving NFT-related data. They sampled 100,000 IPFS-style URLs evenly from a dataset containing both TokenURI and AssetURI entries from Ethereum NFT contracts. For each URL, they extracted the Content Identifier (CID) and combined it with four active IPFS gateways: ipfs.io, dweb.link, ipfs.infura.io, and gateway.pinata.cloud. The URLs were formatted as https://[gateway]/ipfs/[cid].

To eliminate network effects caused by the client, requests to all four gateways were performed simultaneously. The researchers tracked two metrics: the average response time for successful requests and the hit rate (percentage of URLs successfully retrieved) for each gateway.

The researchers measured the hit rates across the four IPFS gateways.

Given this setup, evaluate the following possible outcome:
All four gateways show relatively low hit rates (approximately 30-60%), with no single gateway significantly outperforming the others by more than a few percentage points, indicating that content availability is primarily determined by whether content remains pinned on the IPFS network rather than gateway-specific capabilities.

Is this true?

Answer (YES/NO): NO